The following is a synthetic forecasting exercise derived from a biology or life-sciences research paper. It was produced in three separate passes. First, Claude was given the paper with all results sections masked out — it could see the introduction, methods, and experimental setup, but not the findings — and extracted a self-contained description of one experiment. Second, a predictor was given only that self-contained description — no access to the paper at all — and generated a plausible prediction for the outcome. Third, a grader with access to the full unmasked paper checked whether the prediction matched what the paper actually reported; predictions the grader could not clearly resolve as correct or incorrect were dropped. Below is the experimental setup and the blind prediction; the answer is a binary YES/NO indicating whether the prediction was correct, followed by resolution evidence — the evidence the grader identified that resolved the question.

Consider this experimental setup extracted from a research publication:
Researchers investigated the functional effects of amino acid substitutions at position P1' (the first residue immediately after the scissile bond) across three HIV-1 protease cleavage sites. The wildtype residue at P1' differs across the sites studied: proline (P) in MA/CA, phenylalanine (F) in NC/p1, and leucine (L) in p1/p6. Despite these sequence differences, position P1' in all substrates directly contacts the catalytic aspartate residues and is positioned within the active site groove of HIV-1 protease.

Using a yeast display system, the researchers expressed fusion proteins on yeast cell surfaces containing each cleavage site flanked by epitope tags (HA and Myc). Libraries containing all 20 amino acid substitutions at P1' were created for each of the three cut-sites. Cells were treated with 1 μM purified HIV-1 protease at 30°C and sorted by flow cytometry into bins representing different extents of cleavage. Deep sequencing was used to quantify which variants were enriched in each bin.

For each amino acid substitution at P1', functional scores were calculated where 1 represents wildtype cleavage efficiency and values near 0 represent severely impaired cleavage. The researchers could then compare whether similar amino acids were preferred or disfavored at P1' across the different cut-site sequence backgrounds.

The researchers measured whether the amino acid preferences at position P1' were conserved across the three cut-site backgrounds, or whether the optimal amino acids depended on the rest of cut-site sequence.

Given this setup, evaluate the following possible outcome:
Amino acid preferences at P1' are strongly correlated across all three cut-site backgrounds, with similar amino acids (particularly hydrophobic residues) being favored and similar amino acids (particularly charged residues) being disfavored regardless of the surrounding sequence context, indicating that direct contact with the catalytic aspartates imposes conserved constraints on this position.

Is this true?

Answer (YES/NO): NO